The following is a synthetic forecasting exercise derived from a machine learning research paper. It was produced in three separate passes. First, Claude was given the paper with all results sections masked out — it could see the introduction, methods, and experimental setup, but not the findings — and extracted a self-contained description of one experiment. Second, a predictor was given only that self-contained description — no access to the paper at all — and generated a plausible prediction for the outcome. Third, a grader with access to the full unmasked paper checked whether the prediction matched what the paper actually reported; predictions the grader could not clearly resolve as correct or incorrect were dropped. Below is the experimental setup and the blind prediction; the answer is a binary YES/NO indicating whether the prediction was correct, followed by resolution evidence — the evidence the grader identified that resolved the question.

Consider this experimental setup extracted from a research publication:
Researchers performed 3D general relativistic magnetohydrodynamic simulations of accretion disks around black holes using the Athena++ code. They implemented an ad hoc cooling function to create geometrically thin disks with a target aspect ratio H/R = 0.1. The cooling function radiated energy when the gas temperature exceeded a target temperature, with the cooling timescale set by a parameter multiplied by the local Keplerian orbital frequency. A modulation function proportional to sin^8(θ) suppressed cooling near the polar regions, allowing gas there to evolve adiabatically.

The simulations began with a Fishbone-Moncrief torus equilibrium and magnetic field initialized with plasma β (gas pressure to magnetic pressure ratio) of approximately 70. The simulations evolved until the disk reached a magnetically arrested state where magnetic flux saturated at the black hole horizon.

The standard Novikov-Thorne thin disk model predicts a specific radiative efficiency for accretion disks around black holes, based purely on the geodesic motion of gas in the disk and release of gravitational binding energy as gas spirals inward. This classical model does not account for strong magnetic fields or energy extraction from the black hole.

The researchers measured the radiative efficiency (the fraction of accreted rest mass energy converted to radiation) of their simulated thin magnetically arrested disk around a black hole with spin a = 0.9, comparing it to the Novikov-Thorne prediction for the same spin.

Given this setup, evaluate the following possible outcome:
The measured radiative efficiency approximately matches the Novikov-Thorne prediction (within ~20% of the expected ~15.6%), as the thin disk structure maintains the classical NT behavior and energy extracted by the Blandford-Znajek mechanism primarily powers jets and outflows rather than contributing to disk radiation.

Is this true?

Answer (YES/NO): NO